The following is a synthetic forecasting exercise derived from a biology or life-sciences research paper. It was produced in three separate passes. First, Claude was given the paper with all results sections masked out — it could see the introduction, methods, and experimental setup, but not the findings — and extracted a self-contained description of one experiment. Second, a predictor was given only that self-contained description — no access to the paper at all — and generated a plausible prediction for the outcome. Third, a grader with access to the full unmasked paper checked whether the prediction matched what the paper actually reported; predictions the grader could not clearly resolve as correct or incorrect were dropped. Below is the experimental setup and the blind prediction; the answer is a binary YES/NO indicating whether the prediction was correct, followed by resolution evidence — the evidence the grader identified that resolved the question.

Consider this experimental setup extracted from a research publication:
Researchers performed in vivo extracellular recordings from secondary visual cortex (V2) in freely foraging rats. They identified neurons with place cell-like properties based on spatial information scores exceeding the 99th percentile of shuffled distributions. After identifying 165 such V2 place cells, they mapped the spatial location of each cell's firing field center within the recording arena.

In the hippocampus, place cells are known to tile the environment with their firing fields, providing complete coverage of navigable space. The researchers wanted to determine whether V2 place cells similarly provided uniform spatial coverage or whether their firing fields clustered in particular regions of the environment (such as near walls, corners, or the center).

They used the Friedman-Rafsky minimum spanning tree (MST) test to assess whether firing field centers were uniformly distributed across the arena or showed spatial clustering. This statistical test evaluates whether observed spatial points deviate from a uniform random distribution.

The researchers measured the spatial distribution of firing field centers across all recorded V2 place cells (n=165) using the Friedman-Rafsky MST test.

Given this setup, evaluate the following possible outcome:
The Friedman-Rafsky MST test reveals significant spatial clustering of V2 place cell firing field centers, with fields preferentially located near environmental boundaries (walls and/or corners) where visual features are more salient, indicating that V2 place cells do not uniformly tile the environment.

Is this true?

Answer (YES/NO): NO